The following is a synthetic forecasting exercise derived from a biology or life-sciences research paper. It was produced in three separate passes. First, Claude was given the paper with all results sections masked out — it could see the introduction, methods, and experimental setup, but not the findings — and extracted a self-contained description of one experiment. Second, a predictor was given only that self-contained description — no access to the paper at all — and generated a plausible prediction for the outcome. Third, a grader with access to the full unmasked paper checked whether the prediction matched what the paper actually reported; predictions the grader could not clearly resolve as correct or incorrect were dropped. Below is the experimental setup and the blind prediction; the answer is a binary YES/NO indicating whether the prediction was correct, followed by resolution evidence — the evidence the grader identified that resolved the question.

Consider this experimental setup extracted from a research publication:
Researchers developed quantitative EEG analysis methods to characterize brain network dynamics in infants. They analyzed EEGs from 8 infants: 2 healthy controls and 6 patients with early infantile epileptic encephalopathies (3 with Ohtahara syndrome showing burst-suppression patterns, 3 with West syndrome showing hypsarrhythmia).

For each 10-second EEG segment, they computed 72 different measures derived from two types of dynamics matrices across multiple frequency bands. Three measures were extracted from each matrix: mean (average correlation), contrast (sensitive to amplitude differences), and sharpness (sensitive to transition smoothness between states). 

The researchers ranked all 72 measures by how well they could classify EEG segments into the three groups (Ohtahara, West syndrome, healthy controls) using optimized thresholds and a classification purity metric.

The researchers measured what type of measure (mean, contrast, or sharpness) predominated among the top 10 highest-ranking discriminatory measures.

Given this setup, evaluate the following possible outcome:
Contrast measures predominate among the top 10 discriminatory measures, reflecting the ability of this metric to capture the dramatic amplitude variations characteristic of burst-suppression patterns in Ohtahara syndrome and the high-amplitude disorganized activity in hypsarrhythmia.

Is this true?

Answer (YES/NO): NO